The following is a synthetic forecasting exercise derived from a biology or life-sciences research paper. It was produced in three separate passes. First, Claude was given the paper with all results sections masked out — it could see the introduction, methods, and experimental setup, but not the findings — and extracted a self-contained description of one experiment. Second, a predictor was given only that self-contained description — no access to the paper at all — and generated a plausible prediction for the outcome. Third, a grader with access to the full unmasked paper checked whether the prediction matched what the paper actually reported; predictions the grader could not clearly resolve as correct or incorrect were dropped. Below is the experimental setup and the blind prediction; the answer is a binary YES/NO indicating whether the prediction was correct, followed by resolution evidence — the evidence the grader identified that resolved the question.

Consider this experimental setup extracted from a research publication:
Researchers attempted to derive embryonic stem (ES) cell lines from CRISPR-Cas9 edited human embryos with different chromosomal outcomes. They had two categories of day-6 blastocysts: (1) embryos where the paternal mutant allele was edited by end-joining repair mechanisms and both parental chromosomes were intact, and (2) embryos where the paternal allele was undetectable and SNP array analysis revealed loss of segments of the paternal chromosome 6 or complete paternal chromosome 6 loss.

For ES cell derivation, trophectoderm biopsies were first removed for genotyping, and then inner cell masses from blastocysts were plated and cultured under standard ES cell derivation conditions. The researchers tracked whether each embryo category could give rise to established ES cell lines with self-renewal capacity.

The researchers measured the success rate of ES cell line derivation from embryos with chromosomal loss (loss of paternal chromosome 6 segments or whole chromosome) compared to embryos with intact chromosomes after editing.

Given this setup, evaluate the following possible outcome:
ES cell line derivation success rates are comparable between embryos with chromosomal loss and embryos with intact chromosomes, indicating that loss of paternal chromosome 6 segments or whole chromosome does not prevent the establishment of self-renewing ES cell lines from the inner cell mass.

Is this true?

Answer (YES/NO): NO